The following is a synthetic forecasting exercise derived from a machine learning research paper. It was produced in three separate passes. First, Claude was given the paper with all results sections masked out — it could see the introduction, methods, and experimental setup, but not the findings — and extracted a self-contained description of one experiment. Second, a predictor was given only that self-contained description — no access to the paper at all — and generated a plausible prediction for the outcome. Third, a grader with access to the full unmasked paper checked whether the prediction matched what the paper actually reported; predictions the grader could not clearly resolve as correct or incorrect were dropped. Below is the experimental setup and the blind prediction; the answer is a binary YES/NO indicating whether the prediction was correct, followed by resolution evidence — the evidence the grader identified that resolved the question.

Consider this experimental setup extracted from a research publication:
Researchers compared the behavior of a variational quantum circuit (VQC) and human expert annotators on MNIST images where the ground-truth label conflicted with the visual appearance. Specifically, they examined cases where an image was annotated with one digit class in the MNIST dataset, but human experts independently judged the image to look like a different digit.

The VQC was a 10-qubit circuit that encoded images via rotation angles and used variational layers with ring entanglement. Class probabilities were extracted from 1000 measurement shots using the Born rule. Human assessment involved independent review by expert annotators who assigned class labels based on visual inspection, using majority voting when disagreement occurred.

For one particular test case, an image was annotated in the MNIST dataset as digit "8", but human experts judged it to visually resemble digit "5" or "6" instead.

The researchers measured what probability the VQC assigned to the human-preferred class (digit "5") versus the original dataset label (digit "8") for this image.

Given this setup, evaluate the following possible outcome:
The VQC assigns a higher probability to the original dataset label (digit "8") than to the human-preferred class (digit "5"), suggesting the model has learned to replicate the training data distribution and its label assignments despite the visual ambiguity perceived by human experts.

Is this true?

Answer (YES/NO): NO